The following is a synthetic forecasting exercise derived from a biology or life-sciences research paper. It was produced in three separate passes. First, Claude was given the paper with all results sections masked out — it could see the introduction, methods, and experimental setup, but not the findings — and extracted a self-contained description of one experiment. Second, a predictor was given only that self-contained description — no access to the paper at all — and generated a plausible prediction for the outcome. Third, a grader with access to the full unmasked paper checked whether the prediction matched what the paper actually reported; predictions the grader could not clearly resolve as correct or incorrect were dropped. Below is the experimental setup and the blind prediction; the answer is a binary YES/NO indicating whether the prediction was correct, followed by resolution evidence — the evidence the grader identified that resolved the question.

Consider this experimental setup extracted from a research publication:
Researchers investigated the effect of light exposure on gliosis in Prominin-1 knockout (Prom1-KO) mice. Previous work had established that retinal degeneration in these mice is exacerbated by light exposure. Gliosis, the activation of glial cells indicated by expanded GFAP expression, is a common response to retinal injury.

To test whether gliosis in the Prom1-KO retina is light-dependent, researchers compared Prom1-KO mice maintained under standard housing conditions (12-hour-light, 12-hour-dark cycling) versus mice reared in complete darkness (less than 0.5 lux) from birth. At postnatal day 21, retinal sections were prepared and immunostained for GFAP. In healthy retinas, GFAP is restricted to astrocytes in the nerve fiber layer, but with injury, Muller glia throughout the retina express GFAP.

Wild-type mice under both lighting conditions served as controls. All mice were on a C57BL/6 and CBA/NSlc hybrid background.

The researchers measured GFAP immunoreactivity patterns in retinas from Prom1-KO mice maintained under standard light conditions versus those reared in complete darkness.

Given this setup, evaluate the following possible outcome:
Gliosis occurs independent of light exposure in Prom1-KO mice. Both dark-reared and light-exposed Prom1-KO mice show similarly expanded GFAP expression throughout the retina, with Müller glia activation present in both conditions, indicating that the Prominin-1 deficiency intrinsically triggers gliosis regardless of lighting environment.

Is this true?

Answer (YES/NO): NO